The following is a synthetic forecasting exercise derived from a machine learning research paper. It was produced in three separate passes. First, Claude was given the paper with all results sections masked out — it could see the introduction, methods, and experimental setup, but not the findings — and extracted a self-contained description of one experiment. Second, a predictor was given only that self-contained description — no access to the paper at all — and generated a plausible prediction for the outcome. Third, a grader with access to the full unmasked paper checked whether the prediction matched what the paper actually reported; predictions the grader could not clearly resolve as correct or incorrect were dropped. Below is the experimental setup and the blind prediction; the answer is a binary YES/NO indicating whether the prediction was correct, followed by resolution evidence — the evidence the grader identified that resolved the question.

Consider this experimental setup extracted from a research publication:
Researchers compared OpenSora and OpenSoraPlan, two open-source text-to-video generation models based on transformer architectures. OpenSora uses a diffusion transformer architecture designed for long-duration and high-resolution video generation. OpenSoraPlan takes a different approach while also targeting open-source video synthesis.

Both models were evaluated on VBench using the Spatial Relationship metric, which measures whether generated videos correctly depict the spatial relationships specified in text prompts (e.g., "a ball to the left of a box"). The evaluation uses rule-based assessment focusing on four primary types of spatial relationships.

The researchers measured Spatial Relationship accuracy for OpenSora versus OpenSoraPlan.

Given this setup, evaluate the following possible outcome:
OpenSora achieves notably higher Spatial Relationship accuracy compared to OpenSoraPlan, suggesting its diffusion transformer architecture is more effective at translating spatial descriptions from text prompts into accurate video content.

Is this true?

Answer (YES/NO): YES